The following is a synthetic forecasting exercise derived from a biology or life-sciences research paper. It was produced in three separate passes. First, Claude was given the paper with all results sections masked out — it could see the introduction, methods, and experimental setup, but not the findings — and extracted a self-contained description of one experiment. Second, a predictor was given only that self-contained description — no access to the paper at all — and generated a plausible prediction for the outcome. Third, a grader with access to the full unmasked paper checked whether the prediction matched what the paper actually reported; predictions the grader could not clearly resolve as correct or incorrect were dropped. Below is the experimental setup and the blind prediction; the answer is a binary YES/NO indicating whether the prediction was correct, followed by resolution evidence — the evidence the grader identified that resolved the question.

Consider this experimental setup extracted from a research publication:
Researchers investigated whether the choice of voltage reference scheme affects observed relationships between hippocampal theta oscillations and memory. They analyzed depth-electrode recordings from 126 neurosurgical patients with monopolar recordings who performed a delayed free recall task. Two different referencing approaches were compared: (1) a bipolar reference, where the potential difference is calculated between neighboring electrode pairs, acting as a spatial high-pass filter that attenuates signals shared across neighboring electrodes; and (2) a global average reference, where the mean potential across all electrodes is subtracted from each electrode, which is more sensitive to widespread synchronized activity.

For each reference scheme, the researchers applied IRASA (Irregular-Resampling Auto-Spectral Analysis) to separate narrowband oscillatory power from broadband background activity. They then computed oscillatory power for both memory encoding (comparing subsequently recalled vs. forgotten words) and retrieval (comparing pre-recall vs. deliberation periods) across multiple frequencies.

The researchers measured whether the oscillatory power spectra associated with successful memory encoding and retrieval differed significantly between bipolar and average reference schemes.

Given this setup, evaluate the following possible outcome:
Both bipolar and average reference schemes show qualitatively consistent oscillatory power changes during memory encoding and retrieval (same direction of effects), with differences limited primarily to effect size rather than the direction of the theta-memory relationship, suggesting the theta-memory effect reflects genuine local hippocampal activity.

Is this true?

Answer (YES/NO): YES